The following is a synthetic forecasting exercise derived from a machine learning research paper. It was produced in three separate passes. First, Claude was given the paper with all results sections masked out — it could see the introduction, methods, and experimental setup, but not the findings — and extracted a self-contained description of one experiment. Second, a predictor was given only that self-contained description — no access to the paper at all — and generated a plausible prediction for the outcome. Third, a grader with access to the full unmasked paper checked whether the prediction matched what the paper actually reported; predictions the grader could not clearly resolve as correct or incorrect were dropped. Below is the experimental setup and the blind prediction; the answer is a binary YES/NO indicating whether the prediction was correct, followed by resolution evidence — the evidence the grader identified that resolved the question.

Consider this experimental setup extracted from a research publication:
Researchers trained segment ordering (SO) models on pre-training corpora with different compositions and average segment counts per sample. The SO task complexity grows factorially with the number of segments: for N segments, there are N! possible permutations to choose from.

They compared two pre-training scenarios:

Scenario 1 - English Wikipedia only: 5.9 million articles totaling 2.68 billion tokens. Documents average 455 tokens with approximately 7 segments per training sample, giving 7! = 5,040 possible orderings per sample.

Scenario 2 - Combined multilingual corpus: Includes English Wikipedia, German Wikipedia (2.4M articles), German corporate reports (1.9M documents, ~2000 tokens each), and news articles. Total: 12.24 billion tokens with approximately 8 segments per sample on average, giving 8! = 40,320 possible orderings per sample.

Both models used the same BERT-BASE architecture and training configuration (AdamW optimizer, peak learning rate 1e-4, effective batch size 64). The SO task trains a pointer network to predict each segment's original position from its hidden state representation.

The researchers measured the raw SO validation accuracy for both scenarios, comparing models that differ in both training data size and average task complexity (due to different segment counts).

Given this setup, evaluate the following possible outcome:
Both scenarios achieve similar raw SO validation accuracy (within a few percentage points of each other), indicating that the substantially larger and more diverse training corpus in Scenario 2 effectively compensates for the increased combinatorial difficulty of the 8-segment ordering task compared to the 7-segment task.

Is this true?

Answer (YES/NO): NO